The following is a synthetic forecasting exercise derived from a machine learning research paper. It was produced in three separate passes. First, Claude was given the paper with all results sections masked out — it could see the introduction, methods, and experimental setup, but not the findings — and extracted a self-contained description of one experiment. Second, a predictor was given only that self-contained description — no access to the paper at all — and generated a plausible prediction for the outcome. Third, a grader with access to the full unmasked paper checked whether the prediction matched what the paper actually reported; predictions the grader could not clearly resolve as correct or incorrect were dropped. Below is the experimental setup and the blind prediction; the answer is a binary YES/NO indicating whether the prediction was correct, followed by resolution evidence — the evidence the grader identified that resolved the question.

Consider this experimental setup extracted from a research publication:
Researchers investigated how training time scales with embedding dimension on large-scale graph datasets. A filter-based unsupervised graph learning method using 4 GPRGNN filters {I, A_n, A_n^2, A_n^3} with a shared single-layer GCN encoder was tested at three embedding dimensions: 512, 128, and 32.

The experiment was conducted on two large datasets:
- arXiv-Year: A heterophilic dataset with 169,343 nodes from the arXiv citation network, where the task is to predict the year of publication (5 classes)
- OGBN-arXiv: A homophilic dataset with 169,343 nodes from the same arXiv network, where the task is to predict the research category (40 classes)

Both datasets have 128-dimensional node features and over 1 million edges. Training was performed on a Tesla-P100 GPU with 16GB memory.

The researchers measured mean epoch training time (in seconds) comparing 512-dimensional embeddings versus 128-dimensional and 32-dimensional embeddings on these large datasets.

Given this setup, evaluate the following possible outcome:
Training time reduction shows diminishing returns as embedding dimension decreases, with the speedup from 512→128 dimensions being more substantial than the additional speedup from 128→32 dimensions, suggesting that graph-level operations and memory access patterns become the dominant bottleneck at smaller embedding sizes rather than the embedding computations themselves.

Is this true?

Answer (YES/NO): YES